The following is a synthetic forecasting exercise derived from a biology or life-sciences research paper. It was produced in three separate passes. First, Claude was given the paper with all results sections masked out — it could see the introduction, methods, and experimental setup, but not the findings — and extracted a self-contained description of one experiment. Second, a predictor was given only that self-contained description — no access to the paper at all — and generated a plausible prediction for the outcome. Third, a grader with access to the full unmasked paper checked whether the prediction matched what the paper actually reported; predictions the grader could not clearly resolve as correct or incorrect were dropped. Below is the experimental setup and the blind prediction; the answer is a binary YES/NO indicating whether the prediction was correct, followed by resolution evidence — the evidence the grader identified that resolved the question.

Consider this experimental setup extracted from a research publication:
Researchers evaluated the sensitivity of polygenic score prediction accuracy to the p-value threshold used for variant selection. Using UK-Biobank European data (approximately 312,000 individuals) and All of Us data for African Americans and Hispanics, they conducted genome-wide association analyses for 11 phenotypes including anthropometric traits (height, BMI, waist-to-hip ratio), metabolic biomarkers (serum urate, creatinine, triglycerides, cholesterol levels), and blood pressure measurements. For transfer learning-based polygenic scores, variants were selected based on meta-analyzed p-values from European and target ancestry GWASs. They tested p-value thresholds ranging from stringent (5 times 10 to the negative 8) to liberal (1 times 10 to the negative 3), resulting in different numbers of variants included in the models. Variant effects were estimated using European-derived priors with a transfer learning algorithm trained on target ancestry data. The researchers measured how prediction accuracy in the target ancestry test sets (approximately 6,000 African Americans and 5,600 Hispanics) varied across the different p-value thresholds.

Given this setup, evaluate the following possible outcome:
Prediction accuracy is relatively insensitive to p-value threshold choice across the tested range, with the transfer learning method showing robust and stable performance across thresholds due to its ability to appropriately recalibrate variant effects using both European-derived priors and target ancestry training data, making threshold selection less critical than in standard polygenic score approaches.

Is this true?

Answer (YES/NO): NO